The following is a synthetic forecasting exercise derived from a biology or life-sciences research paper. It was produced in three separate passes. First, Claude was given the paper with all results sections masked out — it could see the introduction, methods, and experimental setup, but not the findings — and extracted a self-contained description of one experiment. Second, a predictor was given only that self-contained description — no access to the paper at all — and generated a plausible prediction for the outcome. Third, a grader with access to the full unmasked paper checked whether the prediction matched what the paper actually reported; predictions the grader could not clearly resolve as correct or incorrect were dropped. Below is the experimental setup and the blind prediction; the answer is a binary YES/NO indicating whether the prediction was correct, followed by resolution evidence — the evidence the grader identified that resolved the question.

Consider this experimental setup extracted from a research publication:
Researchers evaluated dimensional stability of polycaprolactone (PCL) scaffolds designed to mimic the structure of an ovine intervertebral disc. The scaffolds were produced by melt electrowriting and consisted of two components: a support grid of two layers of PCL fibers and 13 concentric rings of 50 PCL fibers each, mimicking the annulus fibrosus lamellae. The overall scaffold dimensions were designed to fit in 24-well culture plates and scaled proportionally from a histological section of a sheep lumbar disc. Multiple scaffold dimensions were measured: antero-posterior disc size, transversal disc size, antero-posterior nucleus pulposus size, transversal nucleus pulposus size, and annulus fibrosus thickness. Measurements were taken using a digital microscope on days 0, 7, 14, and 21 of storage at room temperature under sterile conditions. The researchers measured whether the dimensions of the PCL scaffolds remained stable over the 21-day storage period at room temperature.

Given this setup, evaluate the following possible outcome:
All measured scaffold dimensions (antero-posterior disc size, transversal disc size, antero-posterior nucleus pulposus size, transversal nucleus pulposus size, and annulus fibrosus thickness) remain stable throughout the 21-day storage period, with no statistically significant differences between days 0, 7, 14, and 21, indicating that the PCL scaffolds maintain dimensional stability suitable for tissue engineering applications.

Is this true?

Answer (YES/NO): YES